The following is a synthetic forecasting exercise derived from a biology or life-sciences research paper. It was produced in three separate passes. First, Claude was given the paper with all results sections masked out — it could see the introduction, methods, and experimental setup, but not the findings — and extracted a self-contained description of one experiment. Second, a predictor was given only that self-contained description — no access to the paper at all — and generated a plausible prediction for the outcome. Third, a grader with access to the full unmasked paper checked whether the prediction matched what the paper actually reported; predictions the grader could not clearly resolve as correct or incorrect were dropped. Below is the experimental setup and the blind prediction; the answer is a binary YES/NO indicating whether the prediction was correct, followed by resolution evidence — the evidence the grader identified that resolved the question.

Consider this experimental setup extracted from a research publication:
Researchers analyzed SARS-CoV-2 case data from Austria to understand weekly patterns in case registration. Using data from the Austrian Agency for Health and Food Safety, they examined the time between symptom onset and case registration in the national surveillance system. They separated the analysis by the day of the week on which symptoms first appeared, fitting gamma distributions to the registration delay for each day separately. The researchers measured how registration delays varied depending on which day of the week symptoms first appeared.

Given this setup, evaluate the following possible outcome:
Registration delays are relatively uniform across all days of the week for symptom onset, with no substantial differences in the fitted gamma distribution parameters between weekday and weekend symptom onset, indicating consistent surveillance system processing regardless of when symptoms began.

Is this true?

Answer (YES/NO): NO